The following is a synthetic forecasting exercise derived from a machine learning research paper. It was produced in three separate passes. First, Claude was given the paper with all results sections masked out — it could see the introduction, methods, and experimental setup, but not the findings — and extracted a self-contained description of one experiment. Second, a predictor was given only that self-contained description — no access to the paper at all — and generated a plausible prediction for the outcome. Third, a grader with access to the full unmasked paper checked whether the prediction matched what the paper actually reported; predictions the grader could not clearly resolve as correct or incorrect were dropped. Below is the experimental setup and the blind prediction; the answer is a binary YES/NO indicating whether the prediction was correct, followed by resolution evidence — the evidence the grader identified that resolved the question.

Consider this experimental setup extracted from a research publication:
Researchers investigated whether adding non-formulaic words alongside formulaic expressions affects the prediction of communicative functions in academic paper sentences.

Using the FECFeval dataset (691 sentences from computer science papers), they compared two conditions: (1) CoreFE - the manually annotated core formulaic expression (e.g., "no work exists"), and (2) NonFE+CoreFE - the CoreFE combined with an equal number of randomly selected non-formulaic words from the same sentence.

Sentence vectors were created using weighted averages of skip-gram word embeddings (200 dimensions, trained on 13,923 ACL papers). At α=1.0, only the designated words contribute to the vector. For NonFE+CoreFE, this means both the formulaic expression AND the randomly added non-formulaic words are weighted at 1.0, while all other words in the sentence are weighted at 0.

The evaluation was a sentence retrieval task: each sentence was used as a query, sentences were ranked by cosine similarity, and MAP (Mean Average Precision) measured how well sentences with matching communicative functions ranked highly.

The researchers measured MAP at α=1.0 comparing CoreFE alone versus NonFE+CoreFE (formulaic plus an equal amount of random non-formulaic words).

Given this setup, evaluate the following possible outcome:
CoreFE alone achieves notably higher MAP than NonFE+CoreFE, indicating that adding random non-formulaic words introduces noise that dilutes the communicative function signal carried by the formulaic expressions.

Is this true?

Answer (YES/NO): YES